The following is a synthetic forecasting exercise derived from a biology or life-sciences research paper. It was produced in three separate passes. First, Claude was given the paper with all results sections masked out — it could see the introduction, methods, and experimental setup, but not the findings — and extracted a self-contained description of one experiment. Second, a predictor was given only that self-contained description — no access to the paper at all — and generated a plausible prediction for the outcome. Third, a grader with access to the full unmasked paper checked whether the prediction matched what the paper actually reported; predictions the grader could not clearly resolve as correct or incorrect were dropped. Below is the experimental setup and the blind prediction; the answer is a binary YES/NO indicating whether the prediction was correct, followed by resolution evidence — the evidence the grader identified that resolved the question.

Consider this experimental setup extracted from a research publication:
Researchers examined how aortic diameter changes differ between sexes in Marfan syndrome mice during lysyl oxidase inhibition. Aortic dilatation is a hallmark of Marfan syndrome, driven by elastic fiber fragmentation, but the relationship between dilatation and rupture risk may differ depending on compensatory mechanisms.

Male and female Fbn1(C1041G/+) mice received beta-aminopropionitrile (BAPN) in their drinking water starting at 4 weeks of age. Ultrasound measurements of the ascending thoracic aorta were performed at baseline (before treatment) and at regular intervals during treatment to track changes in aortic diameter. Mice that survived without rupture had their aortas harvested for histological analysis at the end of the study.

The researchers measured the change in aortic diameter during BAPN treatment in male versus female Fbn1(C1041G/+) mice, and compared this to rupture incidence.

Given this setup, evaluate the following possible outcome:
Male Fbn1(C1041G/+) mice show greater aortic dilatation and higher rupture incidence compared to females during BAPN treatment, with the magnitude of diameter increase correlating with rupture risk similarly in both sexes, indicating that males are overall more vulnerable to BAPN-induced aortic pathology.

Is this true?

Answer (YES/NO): NO